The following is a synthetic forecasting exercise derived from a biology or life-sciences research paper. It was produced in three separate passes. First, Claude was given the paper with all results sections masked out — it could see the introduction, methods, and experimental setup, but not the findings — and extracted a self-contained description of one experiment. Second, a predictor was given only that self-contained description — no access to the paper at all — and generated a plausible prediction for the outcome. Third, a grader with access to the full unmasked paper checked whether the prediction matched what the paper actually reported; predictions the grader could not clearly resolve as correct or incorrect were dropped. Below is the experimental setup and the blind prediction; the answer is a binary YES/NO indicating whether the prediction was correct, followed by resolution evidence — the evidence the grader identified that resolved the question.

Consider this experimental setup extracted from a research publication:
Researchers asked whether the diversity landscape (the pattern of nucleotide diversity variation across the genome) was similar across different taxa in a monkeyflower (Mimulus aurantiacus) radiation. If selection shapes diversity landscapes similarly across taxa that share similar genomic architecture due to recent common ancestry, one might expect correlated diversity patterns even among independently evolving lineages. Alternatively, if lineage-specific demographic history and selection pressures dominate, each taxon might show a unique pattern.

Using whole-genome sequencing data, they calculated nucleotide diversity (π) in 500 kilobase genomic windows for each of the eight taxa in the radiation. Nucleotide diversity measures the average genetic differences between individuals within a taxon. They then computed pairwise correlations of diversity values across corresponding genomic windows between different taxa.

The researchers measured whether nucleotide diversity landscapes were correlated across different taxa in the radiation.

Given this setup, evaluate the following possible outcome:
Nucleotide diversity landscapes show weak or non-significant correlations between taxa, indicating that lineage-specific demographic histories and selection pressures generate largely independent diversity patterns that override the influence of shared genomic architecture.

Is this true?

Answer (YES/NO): NO